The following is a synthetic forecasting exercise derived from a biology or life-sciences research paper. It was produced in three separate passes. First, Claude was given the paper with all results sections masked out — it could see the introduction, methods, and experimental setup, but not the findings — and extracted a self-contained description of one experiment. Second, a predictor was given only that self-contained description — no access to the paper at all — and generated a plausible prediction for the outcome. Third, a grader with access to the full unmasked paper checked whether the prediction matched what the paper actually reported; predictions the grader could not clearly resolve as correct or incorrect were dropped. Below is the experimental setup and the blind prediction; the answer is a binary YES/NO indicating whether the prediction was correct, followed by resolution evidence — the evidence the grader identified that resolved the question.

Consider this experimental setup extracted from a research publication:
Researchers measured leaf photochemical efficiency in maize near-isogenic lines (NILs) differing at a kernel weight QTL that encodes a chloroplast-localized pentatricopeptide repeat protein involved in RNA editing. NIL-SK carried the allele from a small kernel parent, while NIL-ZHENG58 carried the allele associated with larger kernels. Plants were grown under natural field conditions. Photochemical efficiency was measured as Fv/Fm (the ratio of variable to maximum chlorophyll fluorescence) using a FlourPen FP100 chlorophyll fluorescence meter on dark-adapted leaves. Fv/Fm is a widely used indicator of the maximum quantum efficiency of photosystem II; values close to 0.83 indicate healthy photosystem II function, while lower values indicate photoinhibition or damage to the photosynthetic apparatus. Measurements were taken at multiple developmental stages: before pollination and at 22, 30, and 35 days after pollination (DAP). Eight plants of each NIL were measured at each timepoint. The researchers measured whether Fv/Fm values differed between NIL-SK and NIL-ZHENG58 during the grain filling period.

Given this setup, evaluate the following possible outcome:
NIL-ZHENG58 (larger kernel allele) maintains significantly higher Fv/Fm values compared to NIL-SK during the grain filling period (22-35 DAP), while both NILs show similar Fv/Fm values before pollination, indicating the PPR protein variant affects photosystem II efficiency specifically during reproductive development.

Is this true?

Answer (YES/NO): NO